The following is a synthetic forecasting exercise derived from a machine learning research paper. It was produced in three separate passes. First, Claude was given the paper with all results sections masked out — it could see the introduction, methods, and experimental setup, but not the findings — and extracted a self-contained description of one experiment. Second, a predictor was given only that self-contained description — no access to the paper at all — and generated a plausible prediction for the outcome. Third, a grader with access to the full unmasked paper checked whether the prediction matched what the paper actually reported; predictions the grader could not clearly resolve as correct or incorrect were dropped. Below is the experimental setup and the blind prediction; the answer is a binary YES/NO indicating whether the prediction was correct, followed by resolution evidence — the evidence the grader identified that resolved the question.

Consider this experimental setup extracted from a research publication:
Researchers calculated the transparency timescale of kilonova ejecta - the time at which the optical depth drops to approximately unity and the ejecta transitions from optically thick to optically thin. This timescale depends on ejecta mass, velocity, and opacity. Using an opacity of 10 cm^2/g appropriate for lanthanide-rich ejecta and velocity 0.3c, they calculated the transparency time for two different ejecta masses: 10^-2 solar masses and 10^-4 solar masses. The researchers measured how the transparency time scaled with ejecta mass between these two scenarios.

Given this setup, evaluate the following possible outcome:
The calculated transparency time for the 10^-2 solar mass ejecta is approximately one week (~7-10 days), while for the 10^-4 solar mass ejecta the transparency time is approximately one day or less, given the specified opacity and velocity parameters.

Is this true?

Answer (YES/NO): YES